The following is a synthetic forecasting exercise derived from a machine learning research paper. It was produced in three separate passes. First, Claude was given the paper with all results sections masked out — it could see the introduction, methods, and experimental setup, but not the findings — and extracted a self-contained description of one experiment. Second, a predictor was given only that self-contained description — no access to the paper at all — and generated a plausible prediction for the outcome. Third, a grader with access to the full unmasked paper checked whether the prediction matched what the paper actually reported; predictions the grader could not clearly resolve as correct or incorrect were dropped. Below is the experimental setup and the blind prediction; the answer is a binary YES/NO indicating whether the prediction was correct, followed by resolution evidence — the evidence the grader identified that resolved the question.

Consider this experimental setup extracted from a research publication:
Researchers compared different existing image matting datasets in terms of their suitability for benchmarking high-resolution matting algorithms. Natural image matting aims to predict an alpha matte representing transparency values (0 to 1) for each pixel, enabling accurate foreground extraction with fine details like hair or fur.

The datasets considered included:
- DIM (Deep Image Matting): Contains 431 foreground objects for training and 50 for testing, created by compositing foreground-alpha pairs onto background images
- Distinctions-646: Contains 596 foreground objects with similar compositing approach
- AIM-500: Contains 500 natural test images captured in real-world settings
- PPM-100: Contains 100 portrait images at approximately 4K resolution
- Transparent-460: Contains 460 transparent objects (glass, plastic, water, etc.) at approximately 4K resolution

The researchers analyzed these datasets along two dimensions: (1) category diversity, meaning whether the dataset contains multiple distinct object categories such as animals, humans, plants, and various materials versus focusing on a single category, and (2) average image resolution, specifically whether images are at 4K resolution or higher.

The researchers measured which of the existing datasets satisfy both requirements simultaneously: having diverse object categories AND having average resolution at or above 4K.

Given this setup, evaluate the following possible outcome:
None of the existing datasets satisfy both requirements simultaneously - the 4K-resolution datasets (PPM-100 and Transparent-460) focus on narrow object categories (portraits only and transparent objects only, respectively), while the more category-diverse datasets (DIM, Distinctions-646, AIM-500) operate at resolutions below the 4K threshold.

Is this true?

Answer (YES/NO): YES